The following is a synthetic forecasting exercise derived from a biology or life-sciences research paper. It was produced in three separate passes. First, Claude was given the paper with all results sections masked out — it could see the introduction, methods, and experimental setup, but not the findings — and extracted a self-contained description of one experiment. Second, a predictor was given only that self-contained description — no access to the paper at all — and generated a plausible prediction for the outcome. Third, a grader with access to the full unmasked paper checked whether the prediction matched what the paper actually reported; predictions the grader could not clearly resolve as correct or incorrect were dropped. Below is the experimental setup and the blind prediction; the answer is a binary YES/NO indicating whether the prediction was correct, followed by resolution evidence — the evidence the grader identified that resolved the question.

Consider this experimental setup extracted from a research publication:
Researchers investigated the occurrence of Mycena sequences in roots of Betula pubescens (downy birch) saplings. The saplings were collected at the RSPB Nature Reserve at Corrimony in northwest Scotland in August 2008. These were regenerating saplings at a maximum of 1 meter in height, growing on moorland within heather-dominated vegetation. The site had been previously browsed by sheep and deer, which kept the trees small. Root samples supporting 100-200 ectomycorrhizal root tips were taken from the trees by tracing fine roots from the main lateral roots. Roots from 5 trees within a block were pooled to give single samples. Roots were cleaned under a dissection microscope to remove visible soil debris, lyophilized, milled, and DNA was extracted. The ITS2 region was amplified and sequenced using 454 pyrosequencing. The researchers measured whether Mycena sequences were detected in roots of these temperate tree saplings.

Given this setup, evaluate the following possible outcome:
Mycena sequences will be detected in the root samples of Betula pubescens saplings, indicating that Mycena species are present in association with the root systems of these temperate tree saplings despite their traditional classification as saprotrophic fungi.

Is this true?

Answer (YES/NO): YES